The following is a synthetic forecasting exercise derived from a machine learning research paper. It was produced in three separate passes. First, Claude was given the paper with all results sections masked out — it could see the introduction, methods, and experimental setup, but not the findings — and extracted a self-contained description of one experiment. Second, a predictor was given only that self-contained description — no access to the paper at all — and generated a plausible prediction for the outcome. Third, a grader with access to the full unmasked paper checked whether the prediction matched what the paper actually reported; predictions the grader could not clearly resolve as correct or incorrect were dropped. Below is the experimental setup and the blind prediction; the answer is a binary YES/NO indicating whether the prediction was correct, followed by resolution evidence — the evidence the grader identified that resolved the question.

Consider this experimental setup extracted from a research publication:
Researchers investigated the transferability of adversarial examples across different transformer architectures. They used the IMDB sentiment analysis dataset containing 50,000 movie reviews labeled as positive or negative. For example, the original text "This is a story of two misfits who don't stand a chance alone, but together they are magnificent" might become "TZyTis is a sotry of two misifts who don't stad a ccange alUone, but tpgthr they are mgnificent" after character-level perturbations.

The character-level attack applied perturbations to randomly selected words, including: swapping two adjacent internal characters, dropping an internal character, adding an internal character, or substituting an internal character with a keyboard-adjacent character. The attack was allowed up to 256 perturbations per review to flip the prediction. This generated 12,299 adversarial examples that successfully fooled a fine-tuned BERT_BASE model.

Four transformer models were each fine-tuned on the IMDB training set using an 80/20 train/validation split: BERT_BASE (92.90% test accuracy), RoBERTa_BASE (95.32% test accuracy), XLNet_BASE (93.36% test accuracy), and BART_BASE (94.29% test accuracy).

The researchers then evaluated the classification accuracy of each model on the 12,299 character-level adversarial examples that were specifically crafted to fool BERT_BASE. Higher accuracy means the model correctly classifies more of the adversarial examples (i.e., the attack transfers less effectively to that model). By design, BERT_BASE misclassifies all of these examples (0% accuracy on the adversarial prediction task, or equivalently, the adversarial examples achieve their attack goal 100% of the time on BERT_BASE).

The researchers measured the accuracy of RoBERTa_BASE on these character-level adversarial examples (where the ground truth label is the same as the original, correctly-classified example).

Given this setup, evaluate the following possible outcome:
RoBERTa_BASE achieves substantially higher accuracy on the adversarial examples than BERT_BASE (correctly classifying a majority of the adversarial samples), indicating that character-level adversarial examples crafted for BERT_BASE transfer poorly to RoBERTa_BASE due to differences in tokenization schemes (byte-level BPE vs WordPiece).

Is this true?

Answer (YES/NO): YES